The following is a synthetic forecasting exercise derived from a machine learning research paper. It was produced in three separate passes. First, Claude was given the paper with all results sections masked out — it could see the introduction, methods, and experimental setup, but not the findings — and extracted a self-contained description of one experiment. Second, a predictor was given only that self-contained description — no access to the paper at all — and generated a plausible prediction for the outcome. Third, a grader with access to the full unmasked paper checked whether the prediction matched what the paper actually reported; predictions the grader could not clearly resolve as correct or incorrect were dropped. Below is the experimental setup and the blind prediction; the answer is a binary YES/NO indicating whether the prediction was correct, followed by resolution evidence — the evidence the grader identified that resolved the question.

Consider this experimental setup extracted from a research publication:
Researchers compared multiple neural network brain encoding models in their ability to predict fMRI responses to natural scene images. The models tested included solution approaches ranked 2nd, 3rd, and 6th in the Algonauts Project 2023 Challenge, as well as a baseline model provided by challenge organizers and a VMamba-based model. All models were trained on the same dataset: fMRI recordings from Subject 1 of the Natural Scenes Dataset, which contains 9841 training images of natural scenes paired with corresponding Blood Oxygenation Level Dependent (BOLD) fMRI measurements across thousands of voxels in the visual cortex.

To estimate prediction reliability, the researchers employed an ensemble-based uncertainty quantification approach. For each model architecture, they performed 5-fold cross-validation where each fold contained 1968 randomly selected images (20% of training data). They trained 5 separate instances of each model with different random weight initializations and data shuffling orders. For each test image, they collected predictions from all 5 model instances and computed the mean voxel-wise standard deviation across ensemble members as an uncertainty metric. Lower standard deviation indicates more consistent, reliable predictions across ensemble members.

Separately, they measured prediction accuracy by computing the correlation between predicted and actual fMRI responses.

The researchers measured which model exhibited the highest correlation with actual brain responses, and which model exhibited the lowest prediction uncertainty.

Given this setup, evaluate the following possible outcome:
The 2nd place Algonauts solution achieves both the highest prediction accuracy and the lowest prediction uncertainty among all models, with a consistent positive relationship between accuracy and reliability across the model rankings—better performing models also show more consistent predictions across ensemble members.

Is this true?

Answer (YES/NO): NO